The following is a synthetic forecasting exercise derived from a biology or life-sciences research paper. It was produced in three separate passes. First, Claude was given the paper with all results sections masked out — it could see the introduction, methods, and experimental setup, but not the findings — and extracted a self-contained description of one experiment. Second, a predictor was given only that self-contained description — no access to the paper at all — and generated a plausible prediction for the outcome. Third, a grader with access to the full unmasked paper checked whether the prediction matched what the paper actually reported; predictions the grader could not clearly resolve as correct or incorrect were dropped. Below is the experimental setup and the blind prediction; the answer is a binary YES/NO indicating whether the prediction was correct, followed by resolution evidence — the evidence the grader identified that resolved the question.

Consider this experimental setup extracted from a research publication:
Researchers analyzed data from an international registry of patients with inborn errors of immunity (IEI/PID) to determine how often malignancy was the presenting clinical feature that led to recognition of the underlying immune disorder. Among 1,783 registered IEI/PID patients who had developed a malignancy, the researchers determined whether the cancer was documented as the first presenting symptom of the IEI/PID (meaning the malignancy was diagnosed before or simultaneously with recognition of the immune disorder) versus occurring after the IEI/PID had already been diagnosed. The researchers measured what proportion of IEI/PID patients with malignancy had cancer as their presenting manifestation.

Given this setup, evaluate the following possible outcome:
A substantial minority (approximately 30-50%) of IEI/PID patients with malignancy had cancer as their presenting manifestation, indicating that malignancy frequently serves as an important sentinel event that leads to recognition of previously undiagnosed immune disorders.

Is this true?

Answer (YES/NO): NO